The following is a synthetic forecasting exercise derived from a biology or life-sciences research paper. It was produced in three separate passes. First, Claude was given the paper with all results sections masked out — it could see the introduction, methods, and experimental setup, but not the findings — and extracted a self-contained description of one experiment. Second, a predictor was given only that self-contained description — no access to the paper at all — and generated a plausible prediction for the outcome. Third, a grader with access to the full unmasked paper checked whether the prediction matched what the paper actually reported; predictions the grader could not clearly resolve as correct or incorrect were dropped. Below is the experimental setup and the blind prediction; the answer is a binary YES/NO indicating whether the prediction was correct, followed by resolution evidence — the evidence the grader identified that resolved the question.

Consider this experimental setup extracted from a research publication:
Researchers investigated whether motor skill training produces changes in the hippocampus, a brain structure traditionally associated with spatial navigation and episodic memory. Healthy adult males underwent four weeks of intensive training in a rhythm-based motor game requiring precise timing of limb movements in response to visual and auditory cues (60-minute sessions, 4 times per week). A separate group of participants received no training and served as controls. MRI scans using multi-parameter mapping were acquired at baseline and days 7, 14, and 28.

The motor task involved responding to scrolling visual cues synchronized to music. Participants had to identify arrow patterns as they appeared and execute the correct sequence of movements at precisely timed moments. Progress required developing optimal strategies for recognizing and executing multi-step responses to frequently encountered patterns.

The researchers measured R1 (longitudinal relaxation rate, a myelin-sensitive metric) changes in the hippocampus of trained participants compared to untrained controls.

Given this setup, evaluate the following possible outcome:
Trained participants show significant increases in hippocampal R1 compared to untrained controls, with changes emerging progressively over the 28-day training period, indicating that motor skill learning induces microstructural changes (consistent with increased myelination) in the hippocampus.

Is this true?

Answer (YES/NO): NO